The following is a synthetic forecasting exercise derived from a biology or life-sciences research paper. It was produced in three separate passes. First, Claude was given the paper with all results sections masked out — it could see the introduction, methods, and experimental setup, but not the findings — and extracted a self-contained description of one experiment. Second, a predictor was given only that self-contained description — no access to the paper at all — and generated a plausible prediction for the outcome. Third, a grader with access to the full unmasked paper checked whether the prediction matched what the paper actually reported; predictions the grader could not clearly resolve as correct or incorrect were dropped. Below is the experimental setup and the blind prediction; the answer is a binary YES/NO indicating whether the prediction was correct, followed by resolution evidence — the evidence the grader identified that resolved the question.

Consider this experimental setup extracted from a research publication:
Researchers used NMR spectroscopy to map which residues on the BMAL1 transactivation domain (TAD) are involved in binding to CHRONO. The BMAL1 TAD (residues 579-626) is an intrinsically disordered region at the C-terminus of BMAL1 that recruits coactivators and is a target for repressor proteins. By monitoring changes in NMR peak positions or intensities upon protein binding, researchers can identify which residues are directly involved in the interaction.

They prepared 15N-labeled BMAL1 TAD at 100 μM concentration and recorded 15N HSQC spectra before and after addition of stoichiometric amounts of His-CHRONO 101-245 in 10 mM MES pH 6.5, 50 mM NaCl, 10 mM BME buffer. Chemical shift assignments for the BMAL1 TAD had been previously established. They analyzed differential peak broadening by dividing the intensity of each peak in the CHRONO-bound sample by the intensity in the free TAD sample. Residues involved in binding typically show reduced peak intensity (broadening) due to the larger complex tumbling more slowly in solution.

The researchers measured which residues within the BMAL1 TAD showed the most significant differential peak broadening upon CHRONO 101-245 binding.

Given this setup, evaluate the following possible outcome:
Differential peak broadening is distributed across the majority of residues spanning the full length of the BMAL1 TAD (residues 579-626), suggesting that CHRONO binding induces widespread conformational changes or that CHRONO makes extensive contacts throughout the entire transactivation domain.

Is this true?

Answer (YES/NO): NO